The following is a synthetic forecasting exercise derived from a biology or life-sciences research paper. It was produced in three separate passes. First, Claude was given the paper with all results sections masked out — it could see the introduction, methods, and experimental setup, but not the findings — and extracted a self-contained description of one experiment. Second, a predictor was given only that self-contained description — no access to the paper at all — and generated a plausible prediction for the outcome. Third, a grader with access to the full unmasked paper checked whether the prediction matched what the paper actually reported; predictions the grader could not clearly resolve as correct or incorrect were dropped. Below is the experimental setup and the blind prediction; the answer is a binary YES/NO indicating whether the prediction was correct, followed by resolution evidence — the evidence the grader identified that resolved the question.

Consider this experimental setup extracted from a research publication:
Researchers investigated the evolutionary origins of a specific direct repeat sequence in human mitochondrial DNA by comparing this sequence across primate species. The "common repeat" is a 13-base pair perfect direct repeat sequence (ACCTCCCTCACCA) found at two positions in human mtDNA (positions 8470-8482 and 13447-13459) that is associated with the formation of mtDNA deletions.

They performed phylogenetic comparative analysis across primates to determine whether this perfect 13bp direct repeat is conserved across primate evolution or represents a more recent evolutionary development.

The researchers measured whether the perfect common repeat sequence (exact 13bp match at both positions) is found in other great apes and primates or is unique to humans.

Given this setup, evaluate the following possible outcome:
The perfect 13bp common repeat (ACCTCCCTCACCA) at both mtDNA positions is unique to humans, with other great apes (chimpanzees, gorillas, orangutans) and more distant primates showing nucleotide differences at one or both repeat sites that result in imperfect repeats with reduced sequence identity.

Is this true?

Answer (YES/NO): YES